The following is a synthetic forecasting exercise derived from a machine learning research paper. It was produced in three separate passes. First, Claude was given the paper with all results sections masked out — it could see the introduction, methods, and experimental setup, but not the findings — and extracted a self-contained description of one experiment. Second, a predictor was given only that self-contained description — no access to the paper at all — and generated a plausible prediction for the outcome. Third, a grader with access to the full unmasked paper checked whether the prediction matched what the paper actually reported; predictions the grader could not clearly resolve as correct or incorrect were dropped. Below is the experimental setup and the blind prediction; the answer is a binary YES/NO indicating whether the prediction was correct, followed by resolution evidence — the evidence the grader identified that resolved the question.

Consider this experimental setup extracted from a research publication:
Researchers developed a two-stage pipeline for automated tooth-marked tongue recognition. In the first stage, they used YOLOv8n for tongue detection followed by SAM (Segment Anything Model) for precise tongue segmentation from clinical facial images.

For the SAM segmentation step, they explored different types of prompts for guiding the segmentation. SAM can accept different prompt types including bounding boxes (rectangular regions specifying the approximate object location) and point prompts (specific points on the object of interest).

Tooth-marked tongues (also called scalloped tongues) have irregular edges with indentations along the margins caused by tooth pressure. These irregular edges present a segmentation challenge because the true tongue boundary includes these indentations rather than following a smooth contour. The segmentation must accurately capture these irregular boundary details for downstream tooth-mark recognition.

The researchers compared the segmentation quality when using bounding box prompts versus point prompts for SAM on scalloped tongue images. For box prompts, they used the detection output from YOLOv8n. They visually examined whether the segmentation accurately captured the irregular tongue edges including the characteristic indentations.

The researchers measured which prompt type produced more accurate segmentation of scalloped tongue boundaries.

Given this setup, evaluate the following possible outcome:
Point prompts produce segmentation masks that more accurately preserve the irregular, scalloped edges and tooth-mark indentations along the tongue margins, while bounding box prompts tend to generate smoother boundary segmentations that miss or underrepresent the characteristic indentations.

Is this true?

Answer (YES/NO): NO